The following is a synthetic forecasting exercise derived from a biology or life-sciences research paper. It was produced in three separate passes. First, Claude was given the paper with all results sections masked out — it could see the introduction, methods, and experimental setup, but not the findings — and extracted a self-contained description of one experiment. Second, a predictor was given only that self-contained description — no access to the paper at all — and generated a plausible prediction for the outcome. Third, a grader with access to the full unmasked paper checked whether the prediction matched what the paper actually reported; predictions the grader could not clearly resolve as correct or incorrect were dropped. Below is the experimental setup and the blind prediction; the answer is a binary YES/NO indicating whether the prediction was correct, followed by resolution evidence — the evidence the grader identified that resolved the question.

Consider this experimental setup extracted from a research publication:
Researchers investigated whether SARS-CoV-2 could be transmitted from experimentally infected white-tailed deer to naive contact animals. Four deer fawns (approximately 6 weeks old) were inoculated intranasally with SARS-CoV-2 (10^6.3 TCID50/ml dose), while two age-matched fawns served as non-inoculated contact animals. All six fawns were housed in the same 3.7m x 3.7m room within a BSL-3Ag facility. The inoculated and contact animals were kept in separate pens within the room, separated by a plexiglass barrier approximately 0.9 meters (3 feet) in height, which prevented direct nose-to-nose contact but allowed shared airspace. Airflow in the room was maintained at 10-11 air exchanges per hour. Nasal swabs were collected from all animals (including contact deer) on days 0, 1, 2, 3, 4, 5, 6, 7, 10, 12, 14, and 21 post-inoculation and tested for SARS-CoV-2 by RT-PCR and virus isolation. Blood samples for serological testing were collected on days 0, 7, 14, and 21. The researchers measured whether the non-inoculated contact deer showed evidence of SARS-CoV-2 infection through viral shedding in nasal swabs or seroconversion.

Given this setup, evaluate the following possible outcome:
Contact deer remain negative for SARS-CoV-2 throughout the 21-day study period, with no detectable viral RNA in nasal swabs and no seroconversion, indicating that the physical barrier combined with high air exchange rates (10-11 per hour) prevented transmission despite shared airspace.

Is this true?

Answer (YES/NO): NO